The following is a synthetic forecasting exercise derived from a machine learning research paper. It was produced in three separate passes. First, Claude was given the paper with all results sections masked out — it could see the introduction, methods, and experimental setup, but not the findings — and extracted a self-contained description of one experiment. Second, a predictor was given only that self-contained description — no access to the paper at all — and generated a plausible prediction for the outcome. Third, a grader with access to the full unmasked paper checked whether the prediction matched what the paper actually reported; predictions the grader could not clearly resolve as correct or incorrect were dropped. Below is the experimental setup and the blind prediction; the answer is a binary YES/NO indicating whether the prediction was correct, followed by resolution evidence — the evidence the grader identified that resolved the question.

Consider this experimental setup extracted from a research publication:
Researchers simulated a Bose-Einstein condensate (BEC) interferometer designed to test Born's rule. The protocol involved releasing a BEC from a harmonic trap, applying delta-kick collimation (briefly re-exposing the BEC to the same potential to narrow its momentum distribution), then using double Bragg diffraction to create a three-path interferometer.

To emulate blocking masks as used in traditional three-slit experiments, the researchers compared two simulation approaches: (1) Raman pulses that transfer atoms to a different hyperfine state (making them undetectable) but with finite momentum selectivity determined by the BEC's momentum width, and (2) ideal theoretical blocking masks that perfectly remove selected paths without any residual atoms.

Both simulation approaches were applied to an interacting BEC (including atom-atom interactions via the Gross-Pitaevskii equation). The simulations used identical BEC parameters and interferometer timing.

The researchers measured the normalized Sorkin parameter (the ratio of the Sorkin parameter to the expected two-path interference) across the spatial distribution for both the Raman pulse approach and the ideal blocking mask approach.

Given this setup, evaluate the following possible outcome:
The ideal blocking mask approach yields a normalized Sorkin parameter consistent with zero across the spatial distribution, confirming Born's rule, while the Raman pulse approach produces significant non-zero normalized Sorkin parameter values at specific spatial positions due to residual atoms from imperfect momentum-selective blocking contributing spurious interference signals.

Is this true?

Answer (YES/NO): NO